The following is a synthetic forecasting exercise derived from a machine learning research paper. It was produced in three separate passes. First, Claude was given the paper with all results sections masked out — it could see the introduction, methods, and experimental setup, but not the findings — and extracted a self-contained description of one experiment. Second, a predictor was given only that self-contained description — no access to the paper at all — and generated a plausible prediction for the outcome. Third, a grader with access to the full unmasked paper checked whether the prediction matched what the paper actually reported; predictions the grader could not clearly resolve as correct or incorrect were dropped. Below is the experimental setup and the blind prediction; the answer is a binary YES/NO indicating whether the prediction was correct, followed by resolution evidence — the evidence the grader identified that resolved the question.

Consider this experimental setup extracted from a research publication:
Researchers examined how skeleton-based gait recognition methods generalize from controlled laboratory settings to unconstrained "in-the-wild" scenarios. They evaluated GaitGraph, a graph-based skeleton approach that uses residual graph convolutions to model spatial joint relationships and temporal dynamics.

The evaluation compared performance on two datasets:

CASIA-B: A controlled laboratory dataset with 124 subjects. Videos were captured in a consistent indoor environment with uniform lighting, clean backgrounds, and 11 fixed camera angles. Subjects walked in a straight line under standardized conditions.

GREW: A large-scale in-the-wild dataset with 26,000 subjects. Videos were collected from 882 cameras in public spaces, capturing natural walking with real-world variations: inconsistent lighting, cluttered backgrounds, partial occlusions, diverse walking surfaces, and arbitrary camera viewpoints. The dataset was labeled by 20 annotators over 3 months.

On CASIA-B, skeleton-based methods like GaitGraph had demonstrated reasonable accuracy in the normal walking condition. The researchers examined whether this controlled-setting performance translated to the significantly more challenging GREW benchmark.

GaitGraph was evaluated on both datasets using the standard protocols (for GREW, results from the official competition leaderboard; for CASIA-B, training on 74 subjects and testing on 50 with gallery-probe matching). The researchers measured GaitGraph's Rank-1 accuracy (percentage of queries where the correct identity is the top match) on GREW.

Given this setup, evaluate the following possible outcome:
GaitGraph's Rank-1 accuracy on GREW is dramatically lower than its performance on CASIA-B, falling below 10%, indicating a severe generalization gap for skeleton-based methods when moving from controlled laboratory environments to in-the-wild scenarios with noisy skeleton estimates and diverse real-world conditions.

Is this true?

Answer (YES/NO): YES